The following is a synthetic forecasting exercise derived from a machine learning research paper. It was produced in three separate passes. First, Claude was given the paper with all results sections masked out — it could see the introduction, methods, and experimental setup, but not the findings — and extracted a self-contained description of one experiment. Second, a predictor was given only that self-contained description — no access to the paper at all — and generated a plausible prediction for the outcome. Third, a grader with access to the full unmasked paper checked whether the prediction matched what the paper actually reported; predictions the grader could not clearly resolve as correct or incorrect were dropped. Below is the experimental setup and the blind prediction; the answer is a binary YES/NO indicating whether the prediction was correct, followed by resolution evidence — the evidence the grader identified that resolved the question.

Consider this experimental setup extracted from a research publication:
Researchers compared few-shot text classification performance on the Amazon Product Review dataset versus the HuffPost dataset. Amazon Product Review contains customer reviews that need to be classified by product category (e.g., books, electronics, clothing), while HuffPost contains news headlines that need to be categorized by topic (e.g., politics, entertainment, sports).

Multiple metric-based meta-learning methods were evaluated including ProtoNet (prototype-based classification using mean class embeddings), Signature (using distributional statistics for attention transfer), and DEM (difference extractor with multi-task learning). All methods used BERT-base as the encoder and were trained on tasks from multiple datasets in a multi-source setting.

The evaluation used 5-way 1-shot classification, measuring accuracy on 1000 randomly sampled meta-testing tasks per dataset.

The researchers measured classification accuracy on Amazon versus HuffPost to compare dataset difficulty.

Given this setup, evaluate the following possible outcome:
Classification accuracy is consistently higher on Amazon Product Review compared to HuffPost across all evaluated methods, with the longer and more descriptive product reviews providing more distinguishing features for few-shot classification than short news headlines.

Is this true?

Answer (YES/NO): NO